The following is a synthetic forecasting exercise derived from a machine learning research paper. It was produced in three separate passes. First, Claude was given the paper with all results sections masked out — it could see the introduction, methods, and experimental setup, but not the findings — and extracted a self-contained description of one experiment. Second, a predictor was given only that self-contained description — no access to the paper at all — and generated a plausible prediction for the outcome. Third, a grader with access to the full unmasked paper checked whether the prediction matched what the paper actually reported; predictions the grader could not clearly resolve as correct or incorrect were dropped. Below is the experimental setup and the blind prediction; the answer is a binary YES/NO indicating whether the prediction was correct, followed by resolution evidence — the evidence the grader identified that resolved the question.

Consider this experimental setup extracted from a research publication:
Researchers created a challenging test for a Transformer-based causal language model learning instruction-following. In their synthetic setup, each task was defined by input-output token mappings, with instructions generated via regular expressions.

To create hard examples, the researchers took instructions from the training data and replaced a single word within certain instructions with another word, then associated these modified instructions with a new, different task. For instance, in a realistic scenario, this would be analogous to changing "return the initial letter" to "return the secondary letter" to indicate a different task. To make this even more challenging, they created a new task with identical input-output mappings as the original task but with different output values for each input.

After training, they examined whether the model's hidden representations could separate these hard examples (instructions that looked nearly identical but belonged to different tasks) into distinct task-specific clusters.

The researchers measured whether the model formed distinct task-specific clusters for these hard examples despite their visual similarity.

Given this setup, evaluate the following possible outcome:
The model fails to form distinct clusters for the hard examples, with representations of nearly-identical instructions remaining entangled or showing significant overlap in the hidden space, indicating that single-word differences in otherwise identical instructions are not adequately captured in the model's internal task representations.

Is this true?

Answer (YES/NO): NO